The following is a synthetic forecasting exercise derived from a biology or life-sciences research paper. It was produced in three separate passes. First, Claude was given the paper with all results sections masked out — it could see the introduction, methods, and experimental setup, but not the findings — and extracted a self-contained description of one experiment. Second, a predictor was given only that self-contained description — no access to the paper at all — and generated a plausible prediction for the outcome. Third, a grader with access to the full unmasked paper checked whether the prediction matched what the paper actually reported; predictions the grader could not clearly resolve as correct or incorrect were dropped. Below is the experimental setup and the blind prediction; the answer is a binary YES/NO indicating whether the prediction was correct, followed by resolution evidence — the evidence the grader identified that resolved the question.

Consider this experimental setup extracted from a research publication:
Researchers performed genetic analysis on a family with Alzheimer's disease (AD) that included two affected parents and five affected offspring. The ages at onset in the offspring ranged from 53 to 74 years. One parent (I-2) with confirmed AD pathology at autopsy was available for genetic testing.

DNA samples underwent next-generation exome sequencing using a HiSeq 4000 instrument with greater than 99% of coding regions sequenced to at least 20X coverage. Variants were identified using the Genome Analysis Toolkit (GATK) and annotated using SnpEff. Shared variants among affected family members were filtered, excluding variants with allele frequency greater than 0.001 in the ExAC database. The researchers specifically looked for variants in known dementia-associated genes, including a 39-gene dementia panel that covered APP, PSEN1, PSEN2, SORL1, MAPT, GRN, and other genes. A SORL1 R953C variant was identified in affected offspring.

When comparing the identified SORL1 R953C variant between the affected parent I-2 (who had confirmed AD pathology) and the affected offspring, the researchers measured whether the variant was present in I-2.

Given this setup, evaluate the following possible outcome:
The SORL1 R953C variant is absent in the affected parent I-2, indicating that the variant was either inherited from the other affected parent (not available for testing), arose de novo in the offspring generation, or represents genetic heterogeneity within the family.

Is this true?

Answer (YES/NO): YES